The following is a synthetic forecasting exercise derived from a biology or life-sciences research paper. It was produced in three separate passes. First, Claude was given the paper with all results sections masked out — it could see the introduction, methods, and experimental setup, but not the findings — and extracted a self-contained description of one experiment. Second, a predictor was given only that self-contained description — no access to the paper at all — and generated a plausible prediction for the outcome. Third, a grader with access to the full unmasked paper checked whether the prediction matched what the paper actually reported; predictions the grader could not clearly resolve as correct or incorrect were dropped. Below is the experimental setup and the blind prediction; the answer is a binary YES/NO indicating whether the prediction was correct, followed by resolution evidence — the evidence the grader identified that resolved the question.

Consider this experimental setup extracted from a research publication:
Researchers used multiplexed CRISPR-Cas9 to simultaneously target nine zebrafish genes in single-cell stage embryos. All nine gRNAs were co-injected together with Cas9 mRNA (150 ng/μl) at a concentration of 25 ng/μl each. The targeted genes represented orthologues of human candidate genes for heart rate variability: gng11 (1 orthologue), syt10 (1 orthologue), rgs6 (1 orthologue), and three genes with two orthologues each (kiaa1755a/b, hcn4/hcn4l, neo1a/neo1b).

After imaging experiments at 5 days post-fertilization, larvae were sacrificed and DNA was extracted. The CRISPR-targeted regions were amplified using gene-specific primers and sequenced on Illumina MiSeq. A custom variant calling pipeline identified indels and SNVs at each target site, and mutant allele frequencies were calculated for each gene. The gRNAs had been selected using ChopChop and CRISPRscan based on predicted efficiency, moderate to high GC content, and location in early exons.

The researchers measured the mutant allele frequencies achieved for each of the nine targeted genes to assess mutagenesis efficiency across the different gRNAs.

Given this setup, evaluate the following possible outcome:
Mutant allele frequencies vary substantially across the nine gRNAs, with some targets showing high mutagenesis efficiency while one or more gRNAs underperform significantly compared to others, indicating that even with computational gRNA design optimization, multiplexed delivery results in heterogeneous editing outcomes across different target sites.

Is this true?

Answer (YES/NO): YES